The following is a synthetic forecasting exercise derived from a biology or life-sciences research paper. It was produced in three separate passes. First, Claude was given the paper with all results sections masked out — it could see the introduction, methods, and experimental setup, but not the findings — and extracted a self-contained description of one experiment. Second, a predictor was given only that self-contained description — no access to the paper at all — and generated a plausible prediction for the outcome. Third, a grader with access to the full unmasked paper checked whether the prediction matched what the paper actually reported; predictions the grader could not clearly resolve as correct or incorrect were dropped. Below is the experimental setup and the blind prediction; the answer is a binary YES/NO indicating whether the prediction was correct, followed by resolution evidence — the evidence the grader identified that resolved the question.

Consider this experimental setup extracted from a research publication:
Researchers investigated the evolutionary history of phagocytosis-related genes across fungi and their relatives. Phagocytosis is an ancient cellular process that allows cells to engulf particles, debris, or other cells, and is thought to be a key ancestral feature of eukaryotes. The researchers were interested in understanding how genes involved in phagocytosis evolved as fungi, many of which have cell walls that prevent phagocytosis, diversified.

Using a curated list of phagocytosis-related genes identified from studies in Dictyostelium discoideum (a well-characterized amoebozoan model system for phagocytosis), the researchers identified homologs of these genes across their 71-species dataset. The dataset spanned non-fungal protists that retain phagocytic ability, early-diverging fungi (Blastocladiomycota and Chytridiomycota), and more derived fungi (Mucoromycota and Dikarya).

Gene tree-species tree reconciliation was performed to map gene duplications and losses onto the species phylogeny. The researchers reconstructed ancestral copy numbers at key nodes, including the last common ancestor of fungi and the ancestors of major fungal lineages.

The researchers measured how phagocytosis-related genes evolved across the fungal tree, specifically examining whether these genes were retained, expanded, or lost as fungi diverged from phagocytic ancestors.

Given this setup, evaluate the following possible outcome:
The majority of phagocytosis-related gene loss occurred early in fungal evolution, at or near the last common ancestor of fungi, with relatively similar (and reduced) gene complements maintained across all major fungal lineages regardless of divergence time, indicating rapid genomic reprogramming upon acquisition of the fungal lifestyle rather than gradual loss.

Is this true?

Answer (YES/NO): NO